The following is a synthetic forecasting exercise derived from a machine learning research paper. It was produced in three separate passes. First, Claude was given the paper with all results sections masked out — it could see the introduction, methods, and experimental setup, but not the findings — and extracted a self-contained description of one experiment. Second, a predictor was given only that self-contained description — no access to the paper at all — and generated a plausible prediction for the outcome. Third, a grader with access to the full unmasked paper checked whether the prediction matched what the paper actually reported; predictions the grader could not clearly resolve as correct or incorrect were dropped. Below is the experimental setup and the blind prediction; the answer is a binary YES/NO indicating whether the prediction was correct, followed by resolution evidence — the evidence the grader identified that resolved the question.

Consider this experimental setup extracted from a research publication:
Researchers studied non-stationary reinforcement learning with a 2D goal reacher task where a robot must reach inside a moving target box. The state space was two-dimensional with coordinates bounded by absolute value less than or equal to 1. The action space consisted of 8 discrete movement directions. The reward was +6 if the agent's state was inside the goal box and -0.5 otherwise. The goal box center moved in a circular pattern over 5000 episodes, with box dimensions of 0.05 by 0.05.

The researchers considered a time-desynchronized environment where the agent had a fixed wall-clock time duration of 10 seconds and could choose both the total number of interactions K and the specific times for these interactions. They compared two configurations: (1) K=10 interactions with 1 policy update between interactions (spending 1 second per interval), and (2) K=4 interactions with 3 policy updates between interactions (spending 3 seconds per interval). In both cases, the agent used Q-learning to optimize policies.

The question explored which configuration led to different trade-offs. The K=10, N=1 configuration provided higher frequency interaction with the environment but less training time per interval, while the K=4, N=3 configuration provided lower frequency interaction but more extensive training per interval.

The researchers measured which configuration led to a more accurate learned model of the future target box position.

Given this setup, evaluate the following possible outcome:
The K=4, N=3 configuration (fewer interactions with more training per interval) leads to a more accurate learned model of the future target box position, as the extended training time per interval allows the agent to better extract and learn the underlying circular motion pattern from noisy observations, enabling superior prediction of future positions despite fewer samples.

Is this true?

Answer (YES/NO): NO